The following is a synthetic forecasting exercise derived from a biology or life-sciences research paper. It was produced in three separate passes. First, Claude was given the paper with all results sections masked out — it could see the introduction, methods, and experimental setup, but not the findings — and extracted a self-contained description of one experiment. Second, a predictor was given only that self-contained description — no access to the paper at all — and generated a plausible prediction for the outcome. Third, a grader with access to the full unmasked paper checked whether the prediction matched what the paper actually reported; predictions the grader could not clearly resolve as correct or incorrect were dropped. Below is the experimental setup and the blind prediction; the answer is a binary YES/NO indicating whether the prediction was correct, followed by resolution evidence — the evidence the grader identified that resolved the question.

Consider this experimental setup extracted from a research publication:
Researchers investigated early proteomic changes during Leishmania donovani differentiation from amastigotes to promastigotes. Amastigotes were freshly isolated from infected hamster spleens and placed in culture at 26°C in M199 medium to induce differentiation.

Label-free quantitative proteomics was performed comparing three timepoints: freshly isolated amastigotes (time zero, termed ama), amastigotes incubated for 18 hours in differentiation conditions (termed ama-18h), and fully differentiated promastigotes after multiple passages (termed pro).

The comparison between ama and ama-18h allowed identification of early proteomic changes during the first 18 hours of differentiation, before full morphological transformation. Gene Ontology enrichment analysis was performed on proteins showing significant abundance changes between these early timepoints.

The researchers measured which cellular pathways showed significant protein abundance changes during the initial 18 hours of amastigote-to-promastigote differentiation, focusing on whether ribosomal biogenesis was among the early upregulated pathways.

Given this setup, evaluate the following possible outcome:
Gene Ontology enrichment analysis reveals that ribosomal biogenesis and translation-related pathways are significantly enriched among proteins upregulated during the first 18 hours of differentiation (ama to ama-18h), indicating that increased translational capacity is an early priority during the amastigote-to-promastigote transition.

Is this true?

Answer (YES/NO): YES